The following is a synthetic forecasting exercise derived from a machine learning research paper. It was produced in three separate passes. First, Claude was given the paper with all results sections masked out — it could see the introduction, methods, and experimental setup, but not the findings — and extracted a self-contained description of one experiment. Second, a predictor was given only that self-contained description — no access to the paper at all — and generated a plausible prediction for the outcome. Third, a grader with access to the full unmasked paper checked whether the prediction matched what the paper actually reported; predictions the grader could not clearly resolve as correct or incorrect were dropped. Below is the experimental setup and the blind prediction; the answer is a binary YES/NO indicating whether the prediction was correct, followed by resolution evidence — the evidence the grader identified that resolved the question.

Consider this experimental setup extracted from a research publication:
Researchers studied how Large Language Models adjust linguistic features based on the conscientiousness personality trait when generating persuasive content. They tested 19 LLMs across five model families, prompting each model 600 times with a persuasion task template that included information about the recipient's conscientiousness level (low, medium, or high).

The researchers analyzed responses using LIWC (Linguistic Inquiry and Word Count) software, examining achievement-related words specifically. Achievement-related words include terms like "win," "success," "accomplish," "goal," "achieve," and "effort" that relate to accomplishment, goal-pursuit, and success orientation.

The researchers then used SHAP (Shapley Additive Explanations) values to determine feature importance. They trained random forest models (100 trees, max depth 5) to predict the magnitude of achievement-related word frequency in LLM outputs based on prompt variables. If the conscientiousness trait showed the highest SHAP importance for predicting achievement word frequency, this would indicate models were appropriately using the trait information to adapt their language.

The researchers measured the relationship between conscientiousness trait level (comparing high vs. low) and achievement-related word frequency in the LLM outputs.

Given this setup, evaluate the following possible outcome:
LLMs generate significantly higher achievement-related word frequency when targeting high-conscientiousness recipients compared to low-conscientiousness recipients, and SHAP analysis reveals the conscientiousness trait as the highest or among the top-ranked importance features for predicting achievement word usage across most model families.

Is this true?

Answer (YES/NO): NO